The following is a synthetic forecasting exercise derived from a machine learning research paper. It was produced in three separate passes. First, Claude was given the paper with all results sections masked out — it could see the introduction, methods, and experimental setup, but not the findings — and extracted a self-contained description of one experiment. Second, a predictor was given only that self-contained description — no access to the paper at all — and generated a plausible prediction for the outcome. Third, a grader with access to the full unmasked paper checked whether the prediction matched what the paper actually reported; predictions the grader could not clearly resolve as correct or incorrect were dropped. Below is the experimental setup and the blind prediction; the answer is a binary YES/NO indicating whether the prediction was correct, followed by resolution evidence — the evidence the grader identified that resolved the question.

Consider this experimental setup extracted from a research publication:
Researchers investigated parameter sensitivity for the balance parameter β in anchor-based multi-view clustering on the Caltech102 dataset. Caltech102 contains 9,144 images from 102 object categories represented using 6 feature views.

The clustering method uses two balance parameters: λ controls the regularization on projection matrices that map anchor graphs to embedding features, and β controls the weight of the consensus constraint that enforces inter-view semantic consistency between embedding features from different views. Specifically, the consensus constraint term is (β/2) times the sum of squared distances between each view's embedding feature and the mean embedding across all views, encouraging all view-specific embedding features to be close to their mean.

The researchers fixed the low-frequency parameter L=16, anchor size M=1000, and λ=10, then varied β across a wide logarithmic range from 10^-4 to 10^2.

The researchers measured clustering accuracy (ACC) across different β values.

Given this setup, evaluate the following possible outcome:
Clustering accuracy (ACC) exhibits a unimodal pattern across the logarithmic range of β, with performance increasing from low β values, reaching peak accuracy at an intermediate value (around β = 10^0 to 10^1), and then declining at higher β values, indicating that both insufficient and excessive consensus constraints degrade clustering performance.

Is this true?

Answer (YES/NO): NO